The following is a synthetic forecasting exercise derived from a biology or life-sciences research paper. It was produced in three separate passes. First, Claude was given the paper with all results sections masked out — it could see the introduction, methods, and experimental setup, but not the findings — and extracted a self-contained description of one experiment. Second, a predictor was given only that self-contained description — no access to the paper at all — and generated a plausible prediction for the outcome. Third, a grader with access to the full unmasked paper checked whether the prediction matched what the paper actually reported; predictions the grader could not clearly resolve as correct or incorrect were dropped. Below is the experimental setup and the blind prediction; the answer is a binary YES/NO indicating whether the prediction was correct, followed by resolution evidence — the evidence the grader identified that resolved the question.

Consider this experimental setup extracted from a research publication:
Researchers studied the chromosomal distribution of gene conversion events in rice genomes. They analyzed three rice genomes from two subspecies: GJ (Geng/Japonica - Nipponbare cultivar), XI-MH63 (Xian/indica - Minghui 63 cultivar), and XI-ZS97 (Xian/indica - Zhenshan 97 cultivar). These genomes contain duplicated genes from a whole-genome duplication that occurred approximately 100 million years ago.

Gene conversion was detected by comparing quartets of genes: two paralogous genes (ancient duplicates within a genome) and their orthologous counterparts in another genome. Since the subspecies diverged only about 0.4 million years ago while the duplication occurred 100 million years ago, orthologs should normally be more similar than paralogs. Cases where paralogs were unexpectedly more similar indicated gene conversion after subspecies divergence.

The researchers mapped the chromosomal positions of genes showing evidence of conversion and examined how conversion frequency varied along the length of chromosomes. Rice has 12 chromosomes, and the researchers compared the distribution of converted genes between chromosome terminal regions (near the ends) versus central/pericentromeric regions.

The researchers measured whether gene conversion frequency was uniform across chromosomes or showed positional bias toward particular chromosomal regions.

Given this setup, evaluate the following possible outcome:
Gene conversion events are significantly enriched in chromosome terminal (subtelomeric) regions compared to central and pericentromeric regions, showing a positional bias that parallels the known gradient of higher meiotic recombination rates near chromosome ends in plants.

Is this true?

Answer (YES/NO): YES